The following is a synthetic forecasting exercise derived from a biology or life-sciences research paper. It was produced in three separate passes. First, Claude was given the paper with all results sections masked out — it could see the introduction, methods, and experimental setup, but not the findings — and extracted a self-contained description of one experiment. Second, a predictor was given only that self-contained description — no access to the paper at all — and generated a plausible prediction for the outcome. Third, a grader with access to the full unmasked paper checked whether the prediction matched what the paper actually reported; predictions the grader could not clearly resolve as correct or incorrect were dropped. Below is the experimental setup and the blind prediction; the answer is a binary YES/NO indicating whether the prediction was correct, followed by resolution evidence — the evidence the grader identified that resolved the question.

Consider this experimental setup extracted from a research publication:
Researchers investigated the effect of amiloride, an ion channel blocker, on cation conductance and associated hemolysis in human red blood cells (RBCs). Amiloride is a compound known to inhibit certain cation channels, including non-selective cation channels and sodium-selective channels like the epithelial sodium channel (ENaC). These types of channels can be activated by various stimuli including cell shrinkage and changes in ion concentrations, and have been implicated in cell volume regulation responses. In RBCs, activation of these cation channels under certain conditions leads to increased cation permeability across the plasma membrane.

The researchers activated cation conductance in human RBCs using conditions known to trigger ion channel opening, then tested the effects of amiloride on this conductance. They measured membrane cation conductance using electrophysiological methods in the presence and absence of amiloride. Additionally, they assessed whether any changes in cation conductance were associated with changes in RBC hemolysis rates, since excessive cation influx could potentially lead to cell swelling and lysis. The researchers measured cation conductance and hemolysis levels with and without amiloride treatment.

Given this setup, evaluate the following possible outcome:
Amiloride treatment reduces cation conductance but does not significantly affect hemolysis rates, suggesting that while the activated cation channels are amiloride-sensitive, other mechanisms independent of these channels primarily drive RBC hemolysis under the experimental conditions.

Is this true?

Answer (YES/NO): NO